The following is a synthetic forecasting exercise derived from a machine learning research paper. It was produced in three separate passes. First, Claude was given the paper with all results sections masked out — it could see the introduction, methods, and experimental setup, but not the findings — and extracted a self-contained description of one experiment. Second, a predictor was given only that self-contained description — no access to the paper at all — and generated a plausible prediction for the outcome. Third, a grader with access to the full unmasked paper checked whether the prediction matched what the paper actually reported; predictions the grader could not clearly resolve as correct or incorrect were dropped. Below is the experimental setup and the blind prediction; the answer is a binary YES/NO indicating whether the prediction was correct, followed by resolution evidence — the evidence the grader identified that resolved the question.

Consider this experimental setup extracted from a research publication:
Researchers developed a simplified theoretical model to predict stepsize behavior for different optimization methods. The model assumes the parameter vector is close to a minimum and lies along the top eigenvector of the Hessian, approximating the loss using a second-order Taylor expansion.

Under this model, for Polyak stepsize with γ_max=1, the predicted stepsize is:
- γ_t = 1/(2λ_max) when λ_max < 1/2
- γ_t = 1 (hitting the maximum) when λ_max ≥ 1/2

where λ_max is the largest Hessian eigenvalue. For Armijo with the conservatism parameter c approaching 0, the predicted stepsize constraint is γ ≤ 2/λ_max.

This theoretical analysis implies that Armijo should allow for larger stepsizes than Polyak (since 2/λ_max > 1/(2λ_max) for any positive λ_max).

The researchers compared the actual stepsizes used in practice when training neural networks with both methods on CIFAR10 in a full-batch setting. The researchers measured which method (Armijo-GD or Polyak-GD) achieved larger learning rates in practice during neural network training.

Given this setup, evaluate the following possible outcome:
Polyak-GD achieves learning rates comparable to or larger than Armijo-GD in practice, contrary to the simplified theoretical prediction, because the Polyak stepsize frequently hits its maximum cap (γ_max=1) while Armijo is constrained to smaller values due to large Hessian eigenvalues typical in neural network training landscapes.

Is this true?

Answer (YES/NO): YES